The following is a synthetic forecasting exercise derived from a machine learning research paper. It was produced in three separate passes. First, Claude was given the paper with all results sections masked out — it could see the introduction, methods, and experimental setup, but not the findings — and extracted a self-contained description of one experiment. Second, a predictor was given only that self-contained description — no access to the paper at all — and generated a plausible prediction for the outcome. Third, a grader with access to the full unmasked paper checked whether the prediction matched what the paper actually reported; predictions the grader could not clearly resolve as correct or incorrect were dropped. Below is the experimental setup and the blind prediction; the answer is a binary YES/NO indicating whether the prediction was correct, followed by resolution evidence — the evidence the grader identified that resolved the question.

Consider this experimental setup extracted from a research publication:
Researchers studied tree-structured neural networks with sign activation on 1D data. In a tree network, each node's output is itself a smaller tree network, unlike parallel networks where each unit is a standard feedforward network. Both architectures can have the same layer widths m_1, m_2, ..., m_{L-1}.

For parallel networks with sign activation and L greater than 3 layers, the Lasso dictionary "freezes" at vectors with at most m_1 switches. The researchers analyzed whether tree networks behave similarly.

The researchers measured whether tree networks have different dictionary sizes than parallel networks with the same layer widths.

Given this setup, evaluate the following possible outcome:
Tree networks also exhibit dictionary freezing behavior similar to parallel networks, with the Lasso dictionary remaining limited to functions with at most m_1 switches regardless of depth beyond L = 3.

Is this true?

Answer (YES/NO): NO